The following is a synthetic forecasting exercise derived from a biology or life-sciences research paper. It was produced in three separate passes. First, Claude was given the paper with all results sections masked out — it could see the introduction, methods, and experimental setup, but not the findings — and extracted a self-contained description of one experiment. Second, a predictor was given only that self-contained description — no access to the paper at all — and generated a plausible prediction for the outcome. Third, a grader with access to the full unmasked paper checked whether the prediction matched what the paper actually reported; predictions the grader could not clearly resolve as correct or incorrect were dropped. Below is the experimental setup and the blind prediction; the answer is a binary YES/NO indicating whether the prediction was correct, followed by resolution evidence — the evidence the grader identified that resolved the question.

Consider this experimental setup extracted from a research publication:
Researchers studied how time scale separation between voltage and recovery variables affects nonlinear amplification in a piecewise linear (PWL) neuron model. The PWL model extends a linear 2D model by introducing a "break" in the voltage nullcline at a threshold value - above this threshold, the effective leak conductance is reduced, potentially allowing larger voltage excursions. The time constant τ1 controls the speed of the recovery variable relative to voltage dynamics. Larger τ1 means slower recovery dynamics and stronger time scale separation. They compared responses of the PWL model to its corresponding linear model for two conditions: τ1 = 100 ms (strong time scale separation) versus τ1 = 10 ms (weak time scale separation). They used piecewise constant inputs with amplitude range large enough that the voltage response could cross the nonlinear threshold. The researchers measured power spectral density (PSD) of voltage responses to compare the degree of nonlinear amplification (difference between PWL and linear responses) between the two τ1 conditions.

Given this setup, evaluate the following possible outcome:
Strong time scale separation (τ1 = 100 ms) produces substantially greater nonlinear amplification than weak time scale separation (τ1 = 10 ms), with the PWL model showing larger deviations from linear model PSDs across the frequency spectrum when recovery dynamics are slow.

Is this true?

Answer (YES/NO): YES